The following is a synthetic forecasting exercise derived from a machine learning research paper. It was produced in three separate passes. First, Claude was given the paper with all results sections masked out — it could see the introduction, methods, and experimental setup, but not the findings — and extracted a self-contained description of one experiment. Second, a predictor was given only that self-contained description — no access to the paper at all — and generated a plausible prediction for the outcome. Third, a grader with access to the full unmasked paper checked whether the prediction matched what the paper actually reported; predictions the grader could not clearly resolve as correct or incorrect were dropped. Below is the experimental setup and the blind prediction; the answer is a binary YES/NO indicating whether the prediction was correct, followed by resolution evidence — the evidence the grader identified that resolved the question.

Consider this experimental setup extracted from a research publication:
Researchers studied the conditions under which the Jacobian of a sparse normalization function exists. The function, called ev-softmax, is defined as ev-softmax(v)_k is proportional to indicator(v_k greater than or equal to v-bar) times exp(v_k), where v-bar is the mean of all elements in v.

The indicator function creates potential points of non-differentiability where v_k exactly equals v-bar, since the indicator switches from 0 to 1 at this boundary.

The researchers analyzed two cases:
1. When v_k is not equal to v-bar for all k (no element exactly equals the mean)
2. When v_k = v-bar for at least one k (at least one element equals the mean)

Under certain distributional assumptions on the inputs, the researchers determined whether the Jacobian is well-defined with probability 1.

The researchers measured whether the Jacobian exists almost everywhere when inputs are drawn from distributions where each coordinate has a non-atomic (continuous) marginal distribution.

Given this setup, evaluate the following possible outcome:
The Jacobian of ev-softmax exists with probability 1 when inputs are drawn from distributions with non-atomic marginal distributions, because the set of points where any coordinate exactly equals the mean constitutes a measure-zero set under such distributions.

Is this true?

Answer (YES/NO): YES